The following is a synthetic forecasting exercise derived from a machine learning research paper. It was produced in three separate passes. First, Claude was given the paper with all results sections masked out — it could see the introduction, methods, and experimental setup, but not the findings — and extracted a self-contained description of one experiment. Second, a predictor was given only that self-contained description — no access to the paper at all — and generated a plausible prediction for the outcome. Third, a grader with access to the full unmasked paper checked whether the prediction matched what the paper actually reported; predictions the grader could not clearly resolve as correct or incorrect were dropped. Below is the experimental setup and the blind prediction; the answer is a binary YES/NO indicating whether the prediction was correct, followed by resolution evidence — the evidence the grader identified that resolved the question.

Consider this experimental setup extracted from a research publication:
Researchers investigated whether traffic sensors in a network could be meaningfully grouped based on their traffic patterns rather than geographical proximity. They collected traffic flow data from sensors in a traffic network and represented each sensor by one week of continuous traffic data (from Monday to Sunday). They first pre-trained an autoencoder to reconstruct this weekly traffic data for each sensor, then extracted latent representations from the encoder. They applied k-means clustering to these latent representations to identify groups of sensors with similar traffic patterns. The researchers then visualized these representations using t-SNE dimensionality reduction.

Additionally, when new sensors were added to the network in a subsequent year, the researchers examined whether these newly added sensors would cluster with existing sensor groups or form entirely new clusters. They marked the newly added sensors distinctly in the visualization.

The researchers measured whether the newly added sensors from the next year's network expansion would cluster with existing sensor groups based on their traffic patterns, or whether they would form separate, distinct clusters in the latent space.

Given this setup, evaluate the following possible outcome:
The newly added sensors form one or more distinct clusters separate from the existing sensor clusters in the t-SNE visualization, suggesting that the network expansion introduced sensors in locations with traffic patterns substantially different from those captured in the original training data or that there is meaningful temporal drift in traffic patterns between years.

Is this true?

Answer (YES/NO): NO